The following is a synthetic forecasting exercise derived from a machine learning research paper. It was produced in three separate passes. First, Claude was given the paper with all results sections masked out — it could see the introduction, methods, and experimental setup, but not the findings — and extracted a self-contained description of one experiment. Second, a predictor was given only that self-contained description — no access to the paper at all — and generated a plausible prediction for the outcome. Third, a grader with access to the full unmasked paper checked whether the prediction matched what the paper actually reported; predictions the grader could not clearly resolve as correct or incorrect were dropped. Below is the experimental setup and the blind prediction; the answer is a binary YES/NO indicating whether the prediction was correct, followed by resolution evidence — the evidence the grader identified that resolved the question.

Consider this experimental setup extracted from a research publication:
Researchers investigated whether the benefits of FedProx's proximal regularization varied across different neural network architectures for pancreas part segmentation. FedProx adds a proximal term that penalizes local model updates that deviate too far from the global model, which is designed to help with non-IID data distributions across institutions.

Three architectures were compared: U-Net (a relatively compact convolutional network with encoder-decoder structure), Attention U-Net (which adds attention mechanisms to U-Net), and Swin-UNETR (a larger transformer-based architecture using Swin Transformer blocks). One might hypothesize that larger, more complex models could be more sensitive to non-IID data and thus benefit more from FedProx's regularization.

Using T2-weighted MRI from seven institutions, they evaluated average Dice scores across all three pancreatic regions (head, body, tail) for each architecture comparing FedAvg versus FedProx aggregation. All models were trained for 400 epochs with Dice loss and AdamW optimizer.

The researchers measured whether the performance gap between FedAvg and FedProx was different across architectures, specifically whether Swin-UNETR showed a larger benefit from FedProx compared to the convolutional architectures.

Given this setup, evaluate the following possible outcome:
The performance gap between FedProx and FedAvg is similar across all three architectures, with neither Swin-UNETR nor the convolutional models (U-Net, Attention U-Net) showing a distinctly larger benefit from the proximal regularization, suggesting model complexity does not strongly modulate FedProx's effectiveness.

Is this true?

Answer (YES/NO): NO